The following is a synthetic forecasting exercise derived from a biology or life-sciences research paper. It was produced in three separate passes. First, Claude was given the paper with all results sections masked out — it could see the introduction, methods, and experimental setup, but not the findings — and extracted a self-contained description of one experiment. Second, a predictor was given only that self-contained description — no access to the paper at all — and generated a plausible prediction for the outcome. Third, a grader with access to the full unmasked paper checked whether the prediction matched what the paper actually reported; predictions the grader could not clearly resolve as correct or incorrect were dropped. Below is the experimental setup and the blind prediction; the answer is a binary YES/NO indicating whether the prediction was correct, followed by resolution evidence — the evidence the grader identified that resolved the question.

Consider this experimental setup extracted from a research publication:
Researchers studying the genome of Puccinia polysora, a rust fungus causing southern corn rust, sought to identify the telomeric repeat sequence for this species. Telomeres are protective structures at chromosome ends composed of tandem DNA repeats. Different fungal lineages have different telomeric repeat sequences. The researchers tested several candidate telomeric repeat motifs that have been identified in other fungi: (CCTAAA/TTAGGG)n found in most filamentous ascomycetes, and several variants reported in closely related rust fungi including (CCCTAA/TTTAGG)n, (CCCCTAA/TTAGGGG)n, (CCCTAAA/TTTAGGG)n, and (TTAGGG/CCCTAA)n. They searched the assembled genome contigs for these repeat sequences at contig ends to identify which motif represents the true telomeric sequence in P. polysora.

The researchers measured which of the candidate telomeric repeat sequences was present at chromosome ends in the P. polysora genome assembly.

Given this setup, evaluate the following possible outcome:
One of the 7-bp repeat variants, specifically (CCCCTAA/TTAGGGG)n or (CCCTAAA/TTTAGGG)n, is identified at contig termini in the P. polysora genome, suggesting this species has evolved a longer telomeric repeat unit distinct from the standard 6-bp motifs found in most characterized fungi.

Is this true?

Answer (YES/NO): YES